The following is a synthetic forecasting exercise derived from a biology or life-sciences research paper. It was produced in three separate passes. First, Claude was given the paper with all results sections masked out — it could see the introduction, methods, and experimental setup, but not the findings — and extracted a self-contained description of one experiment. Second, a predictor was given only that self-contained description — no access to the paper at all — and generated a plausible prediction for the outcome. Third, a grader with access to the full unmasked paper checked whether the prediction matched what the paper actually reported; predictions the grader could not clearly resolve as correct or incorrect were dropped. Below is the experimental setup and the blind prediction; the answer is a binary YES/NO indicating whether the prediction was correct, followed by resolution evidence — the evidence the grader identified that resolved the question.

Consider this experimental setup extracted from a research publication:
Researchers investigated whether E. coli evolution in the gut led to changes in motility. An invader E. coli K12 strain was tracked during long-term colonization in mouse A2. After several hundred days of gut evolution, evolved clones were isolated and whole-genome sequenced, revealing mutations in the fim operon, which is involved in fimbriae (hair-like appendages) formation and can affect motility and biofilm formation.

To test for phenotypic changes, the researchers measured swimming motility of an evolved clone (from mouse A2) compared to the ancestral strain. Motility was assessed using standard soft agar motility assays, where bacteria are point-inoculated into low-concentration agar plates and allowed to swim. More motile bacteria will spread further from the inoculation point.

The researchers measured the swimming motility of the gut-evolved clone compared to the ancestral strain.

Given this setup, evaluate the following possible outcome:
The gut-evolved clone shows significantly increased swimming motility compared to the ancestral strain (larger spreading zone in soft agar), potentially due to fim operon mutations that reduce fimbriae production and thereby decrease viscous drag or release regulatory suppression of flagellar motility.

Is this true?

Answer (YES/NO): NO